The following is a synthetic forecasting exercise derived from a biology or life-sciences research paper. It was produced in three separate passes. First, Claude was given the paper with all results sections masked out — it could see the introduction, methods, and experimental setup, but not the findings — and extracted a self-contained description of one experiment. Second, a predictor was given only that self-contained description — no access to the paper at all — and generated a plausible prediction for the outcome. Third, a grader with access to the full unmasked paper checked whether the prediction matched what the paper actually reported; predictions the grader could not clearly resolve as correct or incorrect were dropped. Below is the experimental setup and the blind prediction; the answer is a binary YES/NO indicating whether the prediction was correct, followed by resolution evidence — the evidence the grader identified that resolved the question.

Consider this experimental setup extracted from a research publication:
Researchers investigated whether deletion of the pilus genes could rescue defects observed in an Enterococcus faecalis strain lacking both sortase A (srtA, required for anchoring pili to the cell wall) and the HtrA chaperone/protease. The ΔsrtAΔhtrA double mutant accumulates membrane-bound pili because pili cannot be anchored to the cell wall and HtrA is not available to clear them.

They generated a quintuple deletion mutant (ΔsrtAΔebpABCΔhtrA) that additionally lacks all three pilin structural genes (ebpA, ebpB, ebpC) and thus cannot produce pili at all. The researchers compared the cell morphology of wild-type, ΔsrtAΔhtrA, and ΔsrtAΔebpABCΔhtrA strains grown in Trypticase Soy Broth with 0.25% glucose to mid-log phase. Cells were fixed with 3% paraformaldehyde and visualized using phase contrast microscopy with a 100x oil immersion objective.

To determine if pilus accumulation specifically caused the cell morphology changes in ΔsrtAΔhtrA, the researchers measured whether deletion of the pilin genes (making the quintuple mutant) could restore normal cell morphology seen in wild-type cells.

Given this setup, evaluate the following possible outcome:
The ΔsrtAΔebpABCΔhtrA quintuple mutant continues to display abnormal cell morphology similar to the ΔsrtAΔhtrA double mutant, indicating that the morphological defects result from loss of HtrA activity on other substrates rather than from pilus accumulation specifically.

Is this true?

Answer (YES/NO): NO